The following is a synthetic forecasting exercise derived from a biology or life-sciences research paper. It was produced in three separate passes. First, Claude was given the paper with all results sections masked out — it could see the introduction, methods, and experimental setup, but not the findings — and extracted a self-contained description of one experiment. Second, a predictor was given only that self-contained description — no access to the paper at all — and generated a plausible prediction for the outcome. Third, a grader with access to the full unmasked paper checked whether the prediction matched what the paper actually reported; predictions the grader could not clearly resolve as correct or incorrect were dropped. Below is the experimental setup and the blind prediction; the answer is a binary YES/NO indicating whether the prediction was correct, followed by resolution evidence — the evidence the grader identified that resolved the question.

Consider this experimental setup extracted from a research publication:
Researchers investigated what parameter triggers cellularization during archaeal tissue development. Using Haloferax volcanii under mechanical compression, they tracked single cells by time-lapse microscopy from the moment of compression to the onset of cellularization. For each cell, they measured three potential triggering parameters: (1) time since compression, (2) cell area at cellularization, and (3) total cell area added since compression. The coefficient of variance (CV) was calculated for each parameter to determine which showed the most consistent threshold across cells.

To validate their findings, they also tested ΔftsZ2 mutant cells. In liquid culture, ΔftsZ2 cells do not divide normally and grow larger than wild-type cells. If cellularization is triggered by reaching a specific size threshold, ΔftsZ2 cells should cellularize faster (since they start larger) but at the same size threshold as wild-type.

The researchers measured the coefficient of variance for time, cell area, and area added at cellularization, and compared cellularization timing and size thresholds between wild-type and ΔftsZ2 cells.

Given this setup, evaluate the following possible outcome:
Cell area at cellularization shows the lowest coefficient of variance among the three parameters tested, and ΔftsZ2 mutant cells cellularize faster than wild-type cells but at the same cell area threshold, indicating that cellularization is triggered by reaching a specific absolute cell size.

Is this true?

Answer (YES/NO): YES